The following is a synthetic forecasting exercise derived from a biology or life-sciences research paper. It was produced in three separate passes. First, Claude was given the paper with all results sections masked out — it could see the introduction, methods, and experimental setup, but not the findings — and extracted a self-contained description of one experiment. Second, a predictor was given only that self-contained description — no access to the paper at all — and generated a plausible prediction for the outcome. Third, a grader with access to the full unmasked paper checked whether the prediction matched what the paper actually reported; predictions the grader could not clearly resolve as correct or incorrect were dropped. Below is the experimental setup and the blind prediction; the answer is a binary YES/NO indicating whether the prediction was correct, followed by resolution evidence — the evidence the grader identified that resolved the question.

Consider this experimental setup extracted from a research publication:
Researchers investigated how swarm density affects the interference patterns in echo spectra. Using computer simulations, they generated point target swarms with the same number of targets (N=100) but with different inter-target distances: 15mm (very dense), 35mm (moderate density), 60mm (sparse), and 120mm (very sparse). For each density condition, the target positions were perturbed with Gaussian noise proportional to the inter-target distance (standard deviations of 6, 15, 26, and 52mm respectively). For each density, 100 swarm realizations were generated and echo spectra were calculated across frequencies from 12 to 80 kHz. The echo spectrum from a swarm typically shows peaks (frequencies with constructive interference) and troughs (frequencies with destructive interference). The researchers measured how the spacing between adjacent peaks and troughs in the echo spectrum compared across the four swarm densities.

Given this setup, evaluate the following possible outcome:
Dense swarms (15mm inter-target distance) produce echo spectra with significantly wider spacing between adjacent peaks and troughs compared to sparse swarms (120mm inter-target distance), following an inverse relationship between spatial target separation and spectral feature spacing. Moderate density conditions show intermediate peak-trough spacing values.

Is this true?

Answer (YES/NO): YES